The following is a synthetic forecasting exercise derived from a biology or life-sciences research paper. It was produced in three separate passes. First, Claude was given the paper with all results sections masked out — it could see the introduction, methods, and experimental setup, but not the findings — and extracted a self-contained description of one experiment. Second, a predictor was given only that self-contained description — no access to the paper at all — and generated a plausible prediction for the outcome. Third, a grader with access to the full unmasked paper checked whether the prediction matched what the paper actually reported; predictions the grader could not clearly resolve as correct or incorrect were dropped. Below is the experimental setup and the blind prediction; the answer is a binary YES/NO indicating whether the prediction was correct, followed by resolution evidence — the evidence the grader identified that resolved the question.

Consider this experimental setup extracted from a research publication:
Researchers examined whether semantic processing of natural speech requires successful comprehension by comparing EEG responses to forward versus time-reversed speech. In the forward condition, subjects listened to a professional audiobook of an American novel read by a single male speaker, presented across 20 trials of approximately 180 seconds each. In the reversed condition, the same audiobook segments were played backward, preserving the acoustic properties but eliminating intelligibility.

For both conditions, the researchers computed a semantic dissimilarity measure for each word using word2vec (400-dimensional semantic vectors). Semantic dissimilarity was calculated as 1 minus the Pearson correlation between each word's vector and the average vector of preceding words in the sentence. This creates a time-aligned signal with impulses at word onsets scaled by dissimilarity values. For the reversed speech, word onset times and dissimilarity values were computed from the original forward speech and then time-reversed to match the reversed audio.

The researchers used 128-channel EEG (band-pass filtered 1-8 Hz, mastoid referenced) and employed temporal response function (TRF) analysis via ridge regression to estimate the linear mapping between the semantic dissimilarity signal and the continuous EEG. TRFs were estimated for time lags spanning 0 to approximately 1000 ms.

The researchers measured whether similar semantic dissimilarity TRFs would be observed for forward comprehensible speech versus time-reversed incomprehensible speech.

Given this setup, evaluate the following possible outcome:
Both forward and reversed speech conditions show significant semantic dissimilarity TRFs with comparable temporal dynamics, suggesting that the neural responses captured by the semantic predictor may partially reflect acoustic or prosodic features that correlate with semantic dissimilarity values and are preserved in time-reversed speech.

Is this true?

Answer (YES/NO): NO